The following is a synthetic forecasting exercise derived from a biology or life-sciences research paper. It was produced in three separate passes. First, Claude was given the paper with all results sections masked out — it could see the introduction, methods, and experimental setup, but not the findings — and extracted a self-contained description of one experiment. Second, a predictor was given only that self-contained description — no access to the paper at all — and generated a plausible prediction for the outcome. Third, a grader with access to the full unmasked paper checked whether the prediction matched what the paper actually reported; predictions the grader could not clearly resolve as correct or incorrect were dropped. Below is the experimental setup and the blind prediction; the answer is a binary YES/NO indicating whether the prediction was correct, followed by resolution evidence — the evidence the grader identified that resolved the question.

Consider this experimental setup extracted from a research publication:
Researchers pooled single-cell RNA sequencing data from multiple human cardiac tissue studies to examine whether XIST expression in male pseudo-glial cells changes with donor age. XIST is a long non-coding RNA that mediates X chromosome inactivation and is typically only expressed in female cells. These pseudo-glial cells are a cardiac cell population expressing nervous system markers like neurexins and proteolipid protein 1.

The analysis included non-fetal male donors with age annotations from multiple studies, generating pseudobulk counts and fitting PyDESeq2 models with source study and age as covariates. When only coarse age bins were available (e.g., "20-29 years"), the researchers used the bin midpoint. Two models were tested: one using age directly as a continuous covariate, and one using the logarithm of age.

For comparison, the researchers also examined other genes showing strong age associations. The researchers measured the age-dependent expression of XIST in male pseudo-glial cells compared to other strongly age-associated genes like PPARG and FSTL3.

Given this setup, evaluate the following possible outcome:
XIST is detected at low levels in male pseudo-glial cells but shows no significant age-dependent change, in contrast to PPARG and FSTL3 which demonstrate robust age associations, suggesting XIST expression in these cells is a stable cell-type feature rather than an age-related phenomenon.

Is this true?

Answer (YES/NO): NO